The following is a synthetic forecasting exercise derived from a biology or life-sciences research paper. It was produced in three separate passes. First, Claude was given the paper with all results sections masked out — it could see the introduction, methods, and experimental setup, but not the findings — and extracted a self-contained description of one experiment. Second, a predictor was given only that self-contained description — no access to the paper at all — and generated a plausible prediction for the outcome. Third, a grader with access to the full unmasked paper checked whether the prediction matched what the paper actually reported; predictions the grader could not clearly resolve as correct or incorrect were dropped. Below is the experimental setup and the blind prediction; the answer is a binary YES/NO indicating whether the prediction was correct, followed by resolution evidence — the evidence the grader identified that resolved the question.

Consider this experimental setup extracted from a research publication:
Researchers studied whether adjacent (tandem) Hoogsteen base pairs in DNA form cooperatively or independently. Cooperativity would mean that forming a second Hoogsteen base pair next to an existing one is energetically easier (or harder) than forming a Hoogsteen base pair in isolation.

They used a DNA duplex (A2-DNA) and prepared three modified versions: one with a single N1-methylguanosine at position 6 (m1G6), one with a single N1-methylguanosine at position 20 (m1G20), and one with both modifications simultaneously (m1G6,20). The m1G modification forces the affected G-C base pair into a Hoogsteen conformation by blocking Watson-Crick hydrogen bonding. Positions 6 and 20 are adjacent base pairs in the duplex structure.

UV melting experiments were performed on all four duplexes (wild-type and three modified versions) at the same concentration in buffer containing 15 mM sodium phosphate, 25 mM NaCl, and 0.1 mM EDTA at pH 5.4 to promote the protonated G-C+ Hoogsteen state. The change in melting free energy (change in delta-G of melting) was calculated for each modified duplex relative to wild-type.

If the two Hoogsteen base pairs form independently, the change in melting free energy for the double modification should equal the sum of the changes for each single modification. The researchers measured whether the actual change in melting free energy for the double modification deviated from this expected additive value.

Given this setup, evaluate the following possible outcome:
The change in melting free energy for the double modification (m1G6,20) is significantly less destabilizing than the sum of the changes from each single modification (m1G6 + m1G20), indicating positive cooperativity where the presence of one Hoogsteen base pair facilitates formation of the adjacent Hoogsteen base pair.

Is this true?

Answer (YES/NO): YES